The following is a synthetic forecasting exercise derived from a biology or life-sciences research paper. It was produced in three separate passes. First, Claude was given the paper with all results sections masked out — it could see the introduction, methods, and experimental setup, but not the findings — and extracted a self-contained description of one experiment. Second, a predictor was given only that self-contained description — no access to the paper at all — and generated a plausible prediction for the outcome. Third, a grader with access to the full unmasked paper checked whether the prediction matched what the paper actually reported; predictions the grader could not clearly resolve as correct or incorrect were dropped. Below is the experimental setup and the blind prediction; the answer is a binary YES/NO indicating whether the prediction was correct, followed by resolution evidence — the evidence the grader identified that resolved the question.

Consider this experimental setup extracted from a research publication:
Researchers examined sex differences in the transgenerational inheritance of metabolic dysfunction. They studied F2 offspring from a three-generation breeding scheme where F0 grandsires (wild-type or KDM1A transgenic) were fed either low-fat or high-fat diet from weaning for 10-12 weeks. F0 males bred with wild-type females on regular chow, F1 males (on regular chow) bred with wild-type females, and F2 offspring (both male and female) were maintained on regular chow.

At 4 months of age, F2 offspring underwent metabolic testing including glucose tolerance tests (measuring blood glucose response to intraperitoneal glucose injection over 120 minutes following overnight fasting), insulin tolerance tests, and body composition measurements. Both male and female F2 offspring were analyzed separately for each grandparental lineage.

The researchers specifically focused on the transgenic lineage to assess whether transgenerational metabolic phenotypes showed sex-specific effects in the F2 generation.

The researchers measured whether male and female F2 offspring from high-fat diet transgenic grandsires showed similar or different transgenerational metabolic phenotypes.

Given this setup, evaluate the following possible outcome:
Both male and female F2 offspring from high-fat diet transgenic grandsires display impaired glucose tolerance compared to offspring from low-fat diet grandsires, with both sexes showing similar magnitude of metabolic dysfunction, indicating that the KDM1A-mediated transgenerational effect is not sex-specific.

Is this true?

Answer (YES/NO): NO